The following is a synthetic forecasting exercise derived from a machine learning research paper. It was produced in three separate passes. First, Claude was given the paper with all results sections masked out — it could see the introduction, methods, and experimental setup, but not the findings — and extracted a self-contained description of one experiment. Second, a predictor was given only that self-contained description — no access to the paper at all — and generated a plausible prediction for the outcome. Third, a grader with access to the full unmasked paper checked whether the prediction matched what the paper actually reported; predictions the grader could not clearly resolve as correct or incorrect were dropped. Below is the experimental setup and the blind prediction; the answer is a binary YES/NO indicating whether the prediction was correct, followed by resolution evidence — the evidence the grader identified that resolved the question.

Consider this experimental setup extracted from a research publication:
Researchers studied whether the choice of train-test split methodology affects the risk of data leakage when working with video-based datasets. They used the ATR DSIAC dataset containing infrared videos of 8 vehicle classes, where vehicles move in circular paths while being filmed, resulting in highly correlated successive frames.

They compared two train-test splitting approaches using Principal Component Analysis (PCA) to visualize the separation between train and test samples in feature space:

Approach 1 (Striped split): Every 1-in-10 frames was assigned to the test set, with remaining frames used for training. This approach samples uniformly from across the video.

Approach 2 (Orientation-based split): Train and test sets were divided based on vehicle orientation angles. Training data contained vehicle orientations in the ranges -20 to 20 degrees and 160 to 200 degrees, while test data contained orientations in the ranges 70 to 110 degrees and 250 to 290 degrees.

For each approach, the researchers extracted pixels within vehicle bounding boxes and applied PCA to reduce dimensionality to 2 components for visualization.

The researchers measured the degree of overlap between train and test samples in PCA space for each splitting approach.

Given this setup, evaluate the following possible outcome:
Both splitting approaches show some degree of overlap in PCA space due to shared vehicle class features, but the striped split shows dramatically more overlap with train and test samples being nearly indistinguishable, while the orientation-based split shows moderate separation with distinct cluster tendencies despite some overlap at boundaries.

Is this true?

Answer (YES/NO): NO